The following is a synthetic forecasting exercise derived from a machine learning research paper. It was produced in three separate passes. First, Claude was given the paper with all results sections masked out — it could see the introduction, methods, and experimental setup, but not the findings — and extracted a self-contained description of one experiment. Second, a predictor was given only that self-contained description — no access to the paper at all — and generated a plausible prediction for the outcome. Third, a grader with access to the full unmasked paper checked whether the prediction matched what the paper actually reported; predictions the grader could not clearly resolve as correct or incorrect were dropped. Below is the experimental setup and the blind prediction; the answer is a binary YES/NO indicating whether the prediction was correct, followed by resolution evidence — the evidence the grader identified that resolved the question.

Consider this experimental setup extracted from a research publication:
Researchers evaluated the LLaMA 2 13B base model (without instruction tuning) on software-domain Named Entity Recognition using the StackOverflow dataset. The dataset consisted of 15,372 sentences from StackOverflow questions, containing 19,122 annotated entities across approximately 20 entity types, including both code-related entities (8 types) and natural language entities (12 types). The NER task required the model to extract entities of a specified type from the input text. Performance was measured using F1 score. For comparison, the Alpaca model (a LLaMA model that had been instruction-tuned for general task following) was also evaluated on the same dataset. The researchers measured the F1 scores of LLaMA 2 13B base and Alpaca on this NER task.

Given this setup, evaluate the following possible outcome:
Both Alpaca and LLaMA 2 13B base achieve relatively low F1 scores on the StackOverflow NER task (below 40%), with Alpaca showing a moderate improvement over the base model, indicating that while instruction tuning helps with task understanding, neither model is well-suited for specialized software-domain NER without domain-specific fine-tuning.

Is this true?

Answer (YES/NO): NO